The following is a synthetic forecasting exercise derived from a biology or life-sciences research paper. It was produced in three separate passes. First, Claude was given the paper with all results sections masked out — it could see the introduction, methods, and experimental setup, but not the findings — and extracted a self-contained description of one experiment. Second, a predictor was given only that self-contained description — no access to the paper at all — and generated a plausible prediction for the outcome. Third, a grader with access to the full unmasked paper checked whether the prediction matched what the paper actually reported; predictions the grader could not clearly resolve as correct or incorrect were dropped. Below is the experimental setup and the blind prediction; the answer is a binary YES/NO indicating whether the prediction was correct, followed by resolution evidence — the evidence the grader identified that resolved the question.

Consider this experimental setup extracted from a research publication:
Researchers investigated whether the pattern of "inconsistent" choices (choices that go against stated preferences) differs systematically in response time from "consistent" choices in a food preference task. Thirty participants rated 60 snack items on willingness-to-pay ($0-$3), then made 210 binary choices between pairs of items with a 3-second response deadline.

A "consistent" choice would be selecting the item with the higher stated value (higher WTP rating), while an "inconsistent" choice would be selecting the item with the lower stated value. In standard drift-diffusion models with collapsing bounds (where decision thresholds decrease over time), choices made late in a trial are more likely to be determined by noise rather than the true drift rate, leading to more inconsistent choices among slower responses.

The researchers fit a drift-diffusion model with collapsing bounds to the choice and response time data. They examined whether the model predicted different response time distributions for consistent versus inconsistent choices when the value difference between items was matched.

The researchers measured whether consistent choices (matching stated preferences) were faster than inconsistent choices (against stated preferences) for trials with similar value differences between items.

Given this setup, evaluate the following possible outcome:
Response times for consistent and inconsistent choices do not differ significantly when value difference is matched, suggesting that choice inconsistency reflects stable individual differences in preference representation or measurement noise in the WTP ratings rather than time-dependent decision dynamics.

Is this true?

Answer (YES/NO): NO